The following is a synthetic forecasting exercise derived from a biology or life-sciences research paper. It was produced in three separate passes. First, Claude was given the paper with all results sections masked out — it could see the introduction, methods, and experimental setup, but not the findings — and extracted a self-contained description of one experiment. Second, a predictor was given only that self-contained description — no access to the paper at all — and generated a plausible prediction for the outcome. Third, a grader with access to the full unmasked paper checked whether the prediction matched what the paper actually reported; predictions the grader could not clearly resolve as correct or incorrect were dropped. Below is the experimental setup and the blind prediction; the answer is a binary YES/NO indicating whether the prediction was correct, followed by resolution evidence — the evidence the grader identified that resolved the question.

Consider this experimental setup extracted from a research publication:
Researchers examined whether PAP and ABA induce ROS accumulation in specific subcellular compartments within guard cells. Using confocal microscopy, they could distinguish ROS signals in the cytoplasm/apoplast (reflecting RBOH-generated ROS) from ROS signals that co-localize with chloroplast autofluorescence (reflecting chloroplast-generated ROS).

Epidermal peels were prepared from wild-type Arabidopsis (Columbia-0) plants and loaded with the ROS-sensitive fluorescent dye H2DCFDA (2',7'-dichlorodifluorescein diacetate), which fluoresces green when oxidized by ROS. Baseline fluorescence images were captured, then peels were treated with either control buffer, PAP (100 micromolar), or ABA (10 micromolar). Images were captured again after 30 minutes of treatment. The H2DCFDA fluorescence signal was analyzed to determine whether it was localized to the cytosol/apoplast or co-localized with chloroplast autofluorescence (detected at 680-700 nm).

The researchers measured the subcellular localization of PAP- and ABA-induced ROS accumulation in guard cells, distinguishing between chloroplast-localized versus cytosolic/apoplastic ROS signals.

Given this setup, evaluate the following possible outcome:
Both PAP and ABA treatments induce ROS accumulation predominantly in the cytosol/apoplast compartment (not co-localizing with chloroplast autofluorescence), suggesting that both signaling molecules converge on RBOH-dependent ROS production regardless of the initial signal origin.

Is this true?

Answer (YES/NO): NO